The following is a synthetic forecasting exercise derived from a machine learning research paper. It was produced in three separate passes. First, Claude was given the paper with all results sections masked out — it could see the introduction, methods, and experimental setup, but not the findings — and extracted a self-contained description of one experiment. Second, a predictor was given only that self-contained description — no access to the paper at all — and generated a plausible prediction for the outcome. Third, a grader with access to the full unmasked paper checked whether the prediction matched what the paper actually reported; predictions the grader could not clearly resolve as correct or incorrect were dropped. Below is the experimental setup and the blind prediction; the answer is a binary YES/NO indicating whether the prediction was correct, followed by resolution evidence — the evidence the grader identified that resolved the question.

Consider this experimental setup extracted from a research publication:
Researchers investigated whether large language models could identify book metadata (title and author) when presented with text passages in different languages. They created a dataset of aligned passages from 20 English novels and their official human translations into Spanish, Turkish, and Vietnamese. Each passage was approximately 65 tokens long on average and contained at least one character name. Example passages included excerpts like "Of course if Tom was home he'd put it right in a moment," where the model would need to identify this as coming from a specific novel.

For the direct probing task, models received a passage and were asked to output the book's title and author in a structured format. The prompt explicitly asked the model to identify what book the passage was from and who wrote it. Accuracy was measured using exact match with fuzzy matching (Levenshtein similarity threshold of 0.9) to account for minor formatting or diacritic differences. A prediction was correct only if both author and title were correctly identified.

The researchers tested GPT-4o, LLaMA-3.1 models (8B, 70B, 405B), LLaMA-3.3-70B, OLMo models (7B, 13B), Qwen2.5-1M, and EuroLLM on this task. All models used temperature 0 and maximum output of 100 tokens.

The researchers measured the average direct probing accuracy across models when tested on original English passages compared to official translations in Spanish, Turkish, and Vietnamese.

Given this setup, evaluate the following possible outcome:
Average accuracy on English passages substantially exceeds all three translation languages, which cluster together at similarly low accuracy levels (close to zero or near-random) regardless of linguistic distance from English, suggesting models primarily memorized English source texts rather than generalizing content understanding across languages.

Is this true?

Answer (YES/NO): NO